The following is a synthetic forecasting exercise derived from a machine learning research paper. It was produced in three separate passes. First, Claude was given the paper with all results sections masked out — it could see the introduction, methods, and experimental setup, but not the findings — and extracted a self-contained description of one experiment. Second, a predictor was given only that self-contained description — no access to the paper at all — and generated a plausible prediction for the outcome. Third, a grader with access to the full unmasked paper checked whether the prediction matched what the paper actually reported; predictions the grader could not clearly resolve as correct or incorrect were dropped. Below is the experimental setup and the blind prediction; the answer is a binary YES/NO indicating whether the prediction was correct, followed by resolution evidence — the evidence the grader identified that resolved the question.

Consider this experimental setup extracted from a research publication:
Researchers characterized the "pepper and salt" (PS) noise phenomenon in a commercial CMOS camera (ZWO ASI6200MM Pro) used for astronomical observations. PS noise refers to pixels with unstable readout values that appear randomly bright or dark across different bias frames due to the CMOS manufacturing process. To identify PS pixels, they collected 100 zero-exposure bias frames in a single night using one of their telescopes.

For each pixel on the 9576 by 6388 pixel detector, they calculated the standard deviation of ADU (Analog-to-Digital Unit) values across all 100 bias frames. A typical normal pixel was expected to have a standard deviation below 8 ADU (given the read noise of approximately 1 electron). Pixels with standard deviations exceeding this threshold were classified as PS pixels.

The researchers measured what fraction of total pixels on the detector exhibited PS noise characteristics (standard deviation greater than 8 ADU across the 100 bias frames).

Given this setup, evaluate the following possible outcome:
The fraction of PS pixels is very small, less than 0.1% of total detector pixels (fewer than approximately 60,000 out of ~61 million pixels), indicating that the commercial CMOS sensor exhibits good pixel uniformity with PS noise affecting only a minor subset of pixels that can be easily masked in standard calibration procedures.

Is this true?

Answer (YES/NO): NO